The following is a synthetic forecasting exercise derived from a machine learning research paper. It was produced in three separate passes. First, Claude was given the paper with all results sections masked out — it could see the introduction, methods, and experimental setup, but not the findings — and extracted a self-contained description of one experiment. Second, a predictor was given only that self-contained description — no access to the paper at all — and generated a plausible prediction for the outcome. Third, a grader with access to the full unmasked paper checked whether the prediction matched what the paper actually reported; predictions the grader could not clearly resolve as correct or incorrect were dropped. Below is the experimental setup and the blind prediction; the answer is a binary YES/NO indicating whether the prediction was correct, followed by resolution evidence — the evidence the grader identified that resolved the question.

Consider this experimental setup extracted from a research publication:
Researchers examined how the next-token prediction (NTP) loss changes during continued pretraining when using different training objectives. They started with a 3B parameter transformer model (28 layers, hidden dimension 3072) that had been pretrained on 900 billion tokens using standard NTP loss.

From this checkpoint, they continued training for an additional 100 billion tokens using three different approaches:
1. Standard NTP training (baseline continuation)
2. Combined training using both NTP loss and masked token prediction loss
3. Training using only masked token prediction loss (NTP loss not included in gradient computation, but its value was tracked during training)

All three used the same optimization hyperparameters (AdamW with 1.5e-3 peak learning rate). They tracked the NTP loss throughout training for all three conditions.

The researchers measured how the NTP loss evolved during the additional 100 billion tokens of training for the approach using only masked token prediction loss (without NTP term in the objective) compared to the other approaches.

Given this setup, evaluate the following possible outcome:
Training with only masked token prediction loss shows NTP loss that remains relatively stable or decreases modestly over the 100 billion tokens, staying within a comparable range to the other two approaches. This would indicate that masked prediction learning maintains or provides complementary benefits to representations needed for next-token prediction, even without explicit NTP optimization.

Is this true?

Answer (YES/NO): NO